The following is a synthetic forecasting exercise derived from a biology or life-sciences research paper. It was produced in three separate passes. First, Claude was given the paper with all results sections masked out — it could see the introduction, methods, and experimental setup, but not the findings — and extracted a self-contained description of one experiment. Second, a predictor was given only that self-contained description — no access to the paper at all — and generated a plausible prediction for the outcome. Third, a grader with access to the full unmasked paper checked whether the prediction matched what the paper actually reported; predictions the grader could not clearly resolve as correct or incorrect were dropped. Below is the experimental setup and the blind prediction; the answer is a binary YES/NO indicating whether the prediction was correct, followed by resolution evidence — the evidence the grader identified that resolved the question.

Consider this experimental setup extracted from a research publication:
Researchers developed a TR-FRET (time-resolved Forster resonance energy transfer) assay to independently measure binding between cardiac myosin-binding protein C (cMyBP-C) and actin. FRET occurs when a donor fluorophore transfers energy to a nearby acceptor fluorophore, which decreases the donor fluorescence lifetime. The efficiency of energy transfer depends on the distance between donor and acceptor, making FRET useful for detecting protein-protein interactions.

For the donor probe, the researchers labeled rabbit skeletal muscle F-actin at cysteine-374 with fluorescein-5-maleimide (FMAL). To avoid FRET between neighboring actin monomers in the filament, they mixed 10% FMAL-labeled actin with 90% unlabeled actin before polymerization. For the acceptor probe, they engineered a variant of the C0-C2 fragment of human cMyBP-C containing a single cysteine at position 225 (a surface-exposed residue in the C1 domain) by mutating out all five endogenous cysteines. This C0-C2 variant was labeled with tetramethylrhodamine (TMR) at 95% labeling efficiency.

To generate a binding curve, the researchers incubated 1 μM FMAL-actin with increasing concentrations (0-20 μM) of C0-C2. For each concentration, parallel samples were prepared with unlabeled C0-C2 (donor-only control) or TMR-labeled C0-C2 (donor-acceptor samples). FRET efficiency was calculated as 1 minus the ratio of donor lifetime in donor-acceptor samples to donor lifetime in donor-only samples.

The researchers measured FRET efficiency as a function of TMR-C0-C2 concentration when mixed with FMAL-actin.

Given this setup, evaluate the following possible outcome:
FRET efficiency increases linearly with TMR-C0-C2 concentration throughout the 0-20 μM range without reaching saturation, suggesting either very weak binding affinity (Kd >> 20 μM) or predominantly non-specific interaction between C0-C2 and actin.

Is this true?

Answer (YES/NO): NO